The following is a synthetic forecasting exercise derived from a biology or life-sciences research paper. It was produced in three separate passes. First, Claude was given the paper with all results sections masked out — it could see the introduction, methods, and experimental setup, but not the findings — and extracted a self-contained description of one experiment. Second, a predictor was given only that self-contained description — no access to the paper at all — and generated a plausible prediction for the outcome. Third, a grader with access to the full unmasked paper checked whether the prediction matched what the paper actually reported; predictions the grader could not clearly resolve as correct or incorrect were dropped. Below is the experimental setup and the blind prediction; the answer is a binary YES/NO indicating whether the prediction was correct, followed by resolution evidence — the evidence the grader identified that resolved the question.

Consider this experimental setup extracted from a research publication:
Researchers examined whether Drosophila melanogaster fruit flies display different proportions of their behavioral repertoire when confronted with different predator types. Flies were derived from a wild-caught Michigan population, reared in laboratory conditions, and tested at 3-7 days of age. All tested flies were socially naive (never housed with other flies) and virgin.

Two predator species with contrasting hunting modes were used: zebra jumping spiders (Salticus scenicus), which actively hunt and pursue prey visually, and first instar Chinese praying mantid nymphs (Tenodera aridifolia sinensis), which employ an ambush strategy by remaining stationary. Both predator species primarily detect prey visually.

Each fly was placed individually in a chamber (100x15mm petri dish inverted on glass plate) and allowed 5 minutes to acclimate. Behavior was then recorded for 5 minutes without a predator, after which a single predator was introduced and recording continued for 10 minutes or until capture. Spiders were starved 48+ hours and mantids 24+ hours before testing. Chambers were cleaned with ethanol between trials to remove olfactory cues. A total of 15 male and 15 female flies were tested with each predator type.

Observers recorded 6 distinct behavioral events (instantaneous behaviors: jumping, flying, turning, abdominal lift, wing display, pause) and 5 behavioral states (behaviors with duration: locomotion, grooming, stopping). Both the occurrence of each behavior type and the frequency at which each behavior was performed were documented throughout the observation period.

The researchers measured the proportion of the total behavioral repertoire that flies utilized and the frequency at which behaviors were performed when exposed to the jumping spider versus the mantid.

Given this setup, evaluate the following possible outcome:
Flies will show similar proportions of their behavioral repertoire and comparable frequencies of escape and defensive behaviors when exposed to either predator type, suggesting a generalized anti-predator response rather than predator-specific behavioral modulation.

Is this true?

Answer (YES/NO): NO